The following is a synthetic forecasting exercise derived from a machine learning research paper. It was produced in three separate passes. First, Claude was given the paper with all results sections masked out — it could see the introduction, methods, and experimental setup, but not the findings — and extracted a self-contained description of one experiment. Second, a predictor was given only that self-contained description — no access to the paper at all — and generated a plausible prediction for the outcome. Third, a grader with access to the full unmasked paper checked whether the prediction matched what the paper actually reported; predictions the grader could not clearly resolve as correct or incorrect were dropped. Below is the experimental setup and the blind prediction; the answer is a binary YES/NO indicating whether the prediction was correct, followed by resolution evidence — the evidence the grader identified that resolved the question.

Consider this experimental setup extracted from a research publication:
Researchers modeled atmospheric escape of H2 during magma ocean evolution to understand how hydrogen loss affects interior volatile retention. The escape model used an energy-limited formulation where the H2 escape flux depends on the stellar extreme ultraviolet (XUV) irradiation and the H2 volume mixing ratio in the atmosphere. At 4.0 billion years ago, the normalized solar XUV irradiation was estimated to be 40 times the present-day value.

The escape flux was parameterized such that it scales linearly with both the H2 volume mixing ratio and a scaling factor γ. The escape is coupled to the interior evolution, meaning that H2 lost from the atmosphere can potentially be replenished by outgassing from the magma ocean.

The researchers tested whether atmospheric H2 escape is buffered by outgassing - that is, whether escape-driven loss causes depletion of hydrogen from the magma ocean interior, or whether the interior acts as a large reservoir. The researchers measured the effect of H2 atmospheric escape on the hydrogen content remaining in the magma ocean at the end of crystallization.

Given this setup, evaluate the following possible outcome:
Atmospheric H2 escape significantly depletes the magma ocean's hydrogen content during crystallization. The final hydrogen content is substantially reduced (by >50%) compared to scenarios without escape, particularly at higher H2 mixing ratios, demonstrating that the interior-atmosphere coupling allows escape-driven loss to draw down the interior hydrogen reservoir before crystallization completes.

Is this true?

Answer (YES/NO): NO